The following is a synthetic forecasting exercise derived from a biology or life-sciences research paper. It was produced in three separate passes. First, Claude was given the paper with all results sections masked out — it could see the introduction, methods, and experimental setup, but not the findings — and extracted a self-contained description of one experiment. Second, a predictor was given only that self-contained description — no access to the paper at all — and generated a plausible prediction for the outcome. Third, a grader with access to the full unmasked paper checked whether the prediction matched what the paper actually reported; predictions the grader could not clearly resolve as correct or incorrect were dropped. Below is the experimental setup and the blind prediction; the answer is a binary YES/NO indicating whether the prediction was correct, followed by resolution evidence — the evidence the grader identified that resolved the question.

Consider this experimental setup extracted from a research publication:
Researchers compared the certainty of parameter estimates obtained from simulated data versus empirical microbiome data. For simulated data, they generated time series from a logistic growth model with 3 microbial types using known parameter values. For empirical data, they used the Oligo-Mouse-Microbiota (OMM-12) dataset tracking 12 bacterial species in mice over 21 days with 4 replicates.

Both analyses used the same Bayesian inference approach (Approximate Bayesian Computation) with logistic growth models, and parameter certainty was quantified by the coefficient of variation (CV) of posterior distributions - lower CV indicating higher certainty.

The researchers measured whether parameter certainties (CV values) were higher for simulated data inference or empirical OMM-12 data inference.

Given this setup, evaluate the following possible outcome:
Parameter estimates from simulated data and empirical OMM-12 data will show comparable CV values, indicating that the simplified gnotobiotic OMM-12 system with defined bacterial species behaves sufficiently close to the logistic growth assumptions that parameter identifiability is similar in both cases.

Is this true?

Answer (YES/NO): NO